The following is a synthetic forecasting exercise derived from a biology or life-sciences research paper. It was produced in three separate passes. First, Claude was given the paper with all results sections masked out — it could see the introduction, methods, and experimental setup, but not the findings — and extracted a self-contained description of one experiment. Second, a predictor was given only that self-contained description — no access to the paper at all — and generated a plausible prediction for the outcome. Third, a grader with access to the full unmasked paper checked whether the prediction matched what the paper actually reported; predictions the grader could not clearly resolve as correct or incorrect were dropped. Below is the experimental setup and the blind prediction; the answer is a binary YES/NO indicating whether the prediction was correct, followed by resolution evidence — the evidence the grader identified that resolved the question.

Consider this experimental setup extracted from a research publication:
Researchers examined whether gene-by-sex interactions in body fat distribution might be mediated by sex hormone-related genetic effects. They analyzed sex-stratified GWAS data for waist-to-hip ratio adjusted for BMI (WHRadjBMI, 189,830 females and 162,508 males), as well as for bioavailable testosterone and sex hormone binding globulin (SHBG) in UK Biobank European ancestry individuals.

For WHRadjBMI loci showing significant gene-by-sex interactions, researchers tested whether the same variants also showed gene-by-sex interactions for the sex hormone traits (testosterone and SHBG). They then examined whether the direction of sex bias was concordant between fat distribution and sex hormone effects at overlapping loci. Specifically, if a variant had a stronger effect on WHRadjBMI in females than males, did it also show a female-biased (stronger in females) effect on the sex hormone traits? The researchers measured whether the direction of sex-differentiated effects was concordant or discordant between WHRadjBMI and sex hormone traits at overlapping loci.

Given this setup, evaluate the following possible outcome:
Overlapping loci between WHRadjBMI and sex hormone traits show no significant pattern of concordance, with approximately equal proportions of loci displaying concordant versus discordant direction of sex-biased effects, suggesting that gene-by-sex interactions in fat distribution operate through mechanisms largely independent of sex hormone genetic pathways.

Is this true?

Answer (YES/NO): NO